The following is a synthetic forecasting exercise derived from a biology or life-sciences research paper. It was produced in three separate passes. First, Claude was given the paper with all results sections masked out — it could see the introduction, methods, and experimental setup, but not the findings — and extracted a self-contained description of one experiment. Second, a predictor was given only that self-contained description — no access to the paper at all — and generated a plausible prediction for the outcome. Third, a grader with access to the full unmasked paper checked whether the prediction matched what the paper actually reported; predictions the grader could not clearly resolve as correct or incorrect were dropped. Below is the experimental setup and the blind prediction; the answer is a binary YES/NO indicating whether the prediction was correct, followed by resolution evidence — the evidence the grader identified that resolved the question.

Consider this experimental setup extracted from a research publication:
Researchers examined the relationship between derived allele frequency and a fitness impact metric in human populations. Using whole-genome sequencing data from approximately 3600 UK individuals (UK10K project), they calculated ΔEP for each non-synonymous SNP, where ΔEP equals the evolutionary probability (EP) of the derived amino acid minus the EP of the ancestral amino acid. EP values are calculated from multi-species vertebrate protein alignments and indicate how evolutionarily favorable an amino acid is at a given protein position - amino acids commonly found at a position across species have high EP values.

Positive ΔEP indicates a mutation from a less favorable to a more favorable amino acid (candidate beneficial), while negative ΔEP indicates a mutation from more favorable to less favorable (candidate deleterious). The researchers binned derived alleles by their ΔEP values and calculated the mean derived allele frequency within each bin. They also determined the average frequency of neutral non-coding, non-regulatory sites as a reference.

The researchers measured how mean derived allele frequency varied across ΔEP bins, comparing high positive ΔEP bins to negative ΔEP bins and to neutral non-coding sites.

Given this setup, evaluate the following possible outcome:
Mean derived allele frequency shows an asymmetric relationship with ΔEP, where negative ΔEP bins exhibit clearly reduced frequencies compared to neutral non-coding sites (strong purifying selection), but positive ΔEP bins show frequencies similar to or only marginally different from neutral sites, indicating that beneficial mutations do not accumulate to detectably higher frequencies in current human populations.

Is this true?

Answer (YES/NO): NO